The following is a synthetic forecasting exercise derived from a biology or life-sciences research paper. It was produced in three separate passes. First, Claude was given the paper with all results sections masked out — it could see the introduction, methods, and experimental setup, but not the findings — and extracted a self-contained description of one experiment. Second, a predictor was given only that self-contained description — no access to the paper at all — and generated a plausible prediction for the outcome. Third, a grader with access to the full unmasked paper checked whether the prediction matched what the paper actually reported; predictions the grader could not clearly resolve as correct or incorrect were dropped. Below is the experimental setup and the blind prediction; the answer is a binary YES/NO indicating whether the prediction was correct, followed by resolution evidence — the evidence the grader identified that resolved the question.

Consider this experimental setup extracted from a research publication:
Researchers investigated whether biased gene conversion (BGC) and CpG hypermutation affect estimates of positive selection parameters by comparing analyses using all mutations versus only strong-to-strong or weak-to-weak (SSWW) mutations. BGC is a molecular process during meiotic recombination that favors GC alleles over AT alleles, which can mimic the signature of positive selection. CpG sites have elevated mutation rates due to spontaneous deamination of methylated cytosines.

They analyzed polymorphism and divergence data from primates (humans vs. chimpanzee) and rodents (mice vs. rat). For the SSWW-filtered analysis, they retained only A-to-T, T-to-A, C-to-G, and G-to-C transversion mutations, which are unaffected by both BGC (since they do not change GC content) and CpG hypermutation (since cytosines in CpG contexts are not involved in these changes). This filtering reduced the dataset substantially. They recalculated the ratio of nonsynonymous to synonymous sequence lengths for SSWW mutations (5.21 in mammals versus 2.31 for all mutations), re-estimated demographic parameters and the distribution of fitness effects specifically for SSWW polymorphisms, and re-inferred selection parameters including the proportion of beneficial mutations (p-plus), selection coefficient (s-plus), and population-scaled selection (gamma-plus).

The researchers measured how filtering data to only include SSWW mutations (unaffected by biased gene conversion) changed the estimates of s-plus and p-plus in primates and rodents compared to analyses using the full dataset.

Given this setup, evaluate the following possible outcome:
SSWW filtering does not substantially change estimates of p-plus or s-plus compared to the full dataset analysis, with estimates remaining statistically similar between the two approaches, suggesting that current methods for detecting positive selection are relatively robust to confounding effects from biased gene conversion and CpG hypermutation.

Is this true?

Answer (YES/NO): NO